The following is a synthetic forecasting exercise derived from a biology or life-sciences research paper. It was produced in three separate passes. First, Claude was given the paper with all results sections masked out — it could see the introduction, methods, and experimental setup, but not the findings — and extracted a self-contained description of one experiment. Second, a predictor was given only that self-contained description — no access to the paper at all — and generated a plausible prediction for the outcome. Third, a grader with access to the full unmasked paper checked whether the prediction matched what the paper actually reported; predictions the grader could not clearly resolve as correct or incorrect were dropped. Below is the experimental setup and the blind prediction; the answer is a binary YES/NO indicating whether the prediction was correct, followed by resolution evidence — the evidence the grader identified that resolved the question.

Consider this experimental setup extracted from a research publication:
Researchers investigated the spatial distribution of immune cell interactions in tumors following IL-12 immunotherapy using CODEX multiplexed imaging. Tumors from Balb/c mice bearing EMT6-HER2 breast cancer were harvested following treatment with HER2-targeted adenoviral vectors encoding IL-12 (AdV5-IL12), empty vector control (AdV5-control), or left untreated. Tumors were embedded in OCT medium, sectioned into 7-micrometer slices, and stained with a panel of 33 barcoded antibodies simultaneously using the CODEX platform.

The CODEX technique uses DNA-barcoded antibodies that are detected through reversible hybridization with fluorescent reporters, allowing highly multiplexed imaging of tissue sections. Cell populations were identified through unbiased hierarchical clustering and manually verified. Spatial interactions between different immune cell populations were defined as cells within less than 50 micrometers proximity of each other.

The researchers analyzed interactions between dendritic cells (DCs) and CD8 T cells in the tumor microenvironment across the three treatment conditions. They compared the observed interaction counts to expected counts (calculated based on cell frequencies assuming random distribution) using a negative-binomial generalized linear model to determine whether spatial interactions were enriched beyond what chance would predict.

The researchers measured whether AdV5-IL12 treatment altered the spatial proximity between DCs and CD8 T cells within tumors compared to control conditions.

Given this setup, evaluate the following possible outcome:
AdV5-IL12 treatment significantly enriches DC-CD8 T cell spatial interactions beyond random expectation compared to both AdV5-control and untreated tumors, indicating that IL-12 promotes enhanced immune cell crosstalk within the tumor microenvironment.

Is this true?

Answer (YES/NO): YES